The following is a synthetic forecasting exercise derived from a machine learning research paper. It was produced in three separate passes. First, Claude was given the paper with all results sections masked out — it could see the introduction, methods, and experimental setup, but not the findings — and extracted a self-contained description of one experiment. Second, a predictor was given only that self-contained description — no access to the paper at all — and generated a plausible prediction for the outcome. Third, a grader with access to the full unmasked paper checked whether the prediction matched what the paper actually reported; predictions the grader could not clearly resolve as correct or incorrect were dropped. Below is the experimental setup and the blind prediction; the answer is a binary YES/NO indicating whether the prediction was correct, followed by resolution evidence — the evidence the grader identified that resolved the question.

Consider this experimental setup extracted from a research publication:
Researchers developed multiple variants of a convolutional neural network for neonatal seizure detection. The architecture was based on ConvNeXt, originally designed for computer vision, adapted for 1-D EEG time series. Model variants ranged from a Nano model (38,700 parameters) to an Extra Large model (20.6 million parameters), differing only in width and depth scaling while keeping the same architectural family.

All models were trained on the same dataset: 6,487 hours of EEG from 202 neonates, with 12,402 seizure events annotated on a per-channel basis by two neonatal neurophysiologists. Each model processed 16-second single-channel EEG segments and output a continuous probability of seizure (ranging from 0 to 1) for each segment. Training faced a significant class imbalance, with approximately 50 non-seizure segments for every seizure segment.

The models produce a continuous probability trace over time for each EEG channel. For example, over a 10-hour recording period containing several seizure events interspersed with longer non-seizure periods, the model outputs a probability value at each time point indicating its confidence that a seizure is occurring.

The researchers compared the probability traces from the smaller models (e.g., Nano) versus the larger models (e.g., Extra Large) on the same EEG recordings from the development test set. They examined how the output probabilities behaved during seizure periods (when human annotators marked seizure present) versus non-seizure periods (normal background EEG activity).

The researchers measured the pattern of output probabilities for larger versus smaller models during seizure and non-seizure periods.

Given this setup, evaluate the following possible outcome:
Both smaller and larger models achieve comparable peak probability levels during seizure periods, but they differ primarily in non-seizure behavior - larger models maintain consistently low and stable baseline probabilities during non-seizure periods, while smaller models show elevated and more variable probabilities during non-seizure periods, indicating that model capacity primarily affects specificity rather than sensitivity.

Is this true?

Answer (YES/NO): YES